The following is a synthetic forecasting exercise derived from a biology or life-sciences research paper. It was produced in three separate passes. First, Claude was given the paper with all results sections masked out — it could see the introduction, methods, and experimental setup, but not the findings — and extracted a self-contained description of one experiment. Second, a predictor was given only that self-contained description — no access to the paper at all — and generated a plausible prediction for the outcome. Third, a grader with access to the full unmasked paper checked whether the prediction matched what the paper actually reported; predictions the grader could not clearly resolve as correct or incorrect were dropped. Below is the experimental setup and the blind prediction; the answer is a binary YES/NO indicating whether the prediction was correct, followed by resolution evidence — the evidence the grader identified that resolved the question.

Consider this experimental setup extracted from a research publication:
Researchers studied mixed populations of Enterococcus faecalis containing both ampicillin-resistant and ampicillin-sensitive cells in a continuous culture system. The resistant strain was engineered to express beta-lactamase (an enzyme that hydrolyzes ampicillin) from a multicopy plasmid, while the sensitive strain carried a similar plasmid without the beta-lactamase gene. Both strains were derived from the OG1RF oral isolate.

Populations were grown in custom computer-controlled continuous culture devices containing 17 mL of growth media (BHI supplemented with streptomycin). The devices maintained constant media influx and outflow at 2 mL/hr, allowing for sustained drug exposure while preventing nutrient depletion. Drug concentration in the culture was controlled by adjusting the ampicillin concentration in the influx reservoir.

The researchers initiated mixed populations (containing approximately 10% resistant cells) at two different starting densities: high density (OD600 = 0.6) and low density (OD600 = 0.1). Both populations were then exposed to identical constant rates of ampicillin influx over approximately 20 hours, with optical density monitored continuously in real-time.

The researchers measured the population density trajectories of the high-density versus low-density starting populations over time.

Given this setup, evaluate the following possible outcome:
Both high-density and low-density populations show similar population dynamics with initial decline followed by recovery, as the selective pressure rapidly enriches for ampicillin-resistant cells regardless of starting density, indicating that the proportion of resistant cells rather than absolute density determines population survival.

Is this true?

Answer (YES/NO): NO